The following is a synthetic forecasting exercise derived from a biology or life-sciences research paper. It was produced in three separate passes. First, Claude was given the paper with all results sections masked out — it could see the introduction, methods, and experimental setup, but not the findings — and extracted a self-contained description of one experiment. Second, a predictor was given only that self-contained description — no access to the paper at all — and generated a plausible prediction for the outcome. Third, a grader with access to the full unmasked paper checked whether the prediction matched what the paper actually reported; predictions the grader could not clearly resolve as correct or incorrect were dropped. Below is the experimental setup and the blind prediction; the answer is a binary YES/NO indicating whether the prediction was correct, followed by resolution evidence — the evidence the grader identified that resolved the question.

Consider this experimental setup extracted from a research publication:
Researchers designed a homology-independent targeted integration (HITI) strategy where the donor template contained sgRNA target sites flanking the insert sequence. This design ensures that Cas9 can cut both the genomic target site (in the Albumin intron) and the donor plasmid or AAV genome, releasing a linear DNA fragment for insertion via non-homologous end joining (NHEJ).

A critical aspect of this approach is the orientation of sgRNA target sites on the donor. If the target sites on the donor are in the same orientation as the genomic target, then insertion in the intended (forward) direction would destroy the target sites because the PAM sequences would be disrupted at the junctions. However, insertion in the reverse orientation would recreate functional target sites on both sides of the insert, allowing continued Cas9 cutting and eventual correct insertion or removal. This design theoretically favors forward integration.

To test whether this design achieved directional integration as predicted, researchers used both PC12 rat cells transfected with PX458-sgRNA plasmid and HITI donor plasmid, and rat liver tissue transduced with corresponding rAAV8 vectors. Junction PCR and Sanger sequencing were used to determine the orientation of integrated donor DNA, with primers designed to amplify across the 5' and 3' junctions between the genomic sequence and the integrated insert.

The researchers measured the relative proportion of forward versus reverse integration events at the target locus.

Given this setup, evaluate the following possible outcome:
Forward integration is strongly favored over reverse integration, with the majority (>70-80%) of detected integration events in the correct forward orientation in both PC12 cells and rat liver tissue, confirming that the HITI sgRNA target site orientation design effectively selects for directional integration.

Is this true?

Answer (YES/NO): YES